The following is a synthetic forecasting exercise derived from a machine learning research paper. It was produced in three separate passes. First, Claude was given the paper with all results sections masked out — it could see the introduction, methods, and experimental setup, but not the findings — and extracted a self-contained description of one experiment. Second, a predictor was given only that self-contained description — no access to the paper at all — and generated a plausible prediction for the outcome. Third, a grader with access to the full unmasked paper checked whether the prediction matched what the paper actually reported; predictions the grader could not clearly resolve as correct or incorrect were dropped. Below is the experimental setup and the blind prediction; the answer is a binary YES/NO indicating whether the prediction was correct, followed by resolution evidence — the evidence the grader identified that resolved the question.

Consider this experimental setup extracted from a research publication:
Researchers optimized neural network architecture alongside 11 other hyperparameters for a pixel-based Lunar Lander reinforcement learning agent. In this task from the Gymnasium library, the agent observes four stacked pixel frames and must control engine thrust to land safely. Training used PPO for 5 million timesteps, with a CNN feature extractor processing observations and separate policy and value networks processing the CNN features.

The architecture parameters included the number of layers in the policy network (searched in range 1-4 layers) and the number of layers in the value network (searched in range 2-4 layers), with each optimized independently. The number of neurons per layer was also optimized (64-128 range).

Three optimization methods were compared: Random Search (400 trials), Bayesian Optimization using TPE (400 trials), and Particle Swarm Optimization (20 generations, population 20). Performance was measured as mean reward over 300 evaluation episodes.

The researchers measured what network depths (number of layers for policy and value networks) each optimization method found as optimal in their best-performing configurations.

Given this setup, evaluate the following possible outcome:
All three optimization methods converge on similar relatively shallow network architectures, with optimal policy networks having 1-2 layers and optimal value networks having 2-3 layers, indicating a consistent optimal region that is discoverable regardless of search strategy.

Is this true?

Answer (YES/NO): NO